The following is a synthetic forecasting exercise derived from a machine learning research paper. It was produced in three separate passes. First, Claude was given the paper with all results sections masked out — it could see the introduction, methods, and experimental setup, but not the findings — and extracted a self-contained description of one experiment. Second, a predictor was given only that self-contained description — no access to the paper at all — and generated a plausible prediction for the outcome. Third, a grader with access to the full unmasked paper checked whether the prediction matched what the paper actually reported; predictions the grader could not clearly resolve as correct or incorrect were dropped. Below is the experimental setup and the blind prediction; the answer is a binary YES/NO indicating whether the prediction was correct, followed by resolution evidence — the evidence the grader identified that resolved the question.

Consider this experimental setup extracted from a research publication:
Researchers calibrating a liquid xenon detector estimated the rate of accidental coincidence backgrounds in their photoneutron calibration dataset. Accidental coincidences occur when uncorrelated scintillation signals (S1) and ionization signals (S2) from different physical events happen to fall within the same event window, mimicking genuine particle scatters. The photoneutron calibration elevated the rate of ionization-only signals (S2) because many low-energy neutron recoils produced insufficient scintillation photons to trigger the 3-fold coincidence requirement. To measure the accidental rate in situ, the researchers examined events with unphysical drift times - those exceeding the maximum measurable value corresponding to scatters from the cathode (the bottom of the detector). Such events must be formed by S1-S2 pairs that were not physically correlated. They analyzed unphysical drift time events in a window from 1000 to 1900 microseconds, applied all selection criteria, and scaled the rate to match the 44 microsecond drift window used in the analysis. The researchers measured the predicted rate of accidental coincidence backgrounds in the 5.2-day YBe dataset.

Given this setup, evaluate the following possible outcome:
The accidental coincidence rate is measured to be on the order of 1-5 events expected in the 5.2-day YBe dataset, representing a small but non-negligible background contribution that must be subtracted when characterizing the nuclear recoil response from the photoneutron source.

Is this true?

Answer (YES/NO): YES